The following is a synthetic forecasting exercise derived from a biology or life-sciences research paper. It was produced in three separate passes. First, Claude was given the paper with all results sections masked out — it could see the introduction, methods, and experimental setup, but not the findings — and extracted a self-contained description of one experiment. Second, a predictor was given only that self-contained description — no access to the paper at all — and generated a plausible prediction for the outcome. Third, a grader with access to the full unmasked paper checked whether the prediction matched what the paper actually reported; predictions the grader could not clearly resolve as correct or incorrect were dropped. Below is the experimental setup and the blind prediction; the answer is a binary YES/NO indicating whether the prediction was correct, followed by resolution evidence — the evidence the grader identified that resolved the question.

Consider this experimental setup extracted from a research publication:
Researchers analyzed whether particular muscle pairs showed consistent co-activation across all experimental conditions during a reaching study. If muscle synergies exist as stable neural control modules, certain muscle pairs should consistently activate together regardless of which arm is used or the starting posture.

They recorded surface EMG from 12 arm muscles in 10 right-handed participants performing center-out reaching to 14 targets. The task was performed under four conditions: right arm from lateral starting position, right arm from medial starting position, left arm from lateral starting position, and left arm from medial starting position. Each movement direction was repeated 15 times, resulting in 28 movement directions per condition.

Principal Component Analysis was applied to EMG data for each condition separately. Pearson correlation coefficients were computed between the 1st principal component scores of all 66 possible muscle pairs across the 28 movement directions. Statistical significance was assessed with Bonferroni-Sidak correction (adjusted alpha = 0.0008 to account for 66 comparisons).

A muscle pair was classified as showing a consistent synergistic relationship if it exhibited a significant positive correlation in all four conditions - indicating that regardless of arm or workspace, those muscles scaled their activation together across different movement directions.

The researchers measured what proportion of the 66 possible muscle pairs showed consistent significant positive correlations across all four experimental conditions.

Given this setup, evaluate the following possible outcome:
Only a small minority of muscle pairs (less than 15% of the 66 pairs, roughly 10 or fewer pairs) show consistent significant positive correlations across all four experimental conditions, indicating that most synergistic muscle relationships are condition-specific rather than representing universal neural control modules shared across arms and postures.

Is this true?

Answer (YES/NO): YES